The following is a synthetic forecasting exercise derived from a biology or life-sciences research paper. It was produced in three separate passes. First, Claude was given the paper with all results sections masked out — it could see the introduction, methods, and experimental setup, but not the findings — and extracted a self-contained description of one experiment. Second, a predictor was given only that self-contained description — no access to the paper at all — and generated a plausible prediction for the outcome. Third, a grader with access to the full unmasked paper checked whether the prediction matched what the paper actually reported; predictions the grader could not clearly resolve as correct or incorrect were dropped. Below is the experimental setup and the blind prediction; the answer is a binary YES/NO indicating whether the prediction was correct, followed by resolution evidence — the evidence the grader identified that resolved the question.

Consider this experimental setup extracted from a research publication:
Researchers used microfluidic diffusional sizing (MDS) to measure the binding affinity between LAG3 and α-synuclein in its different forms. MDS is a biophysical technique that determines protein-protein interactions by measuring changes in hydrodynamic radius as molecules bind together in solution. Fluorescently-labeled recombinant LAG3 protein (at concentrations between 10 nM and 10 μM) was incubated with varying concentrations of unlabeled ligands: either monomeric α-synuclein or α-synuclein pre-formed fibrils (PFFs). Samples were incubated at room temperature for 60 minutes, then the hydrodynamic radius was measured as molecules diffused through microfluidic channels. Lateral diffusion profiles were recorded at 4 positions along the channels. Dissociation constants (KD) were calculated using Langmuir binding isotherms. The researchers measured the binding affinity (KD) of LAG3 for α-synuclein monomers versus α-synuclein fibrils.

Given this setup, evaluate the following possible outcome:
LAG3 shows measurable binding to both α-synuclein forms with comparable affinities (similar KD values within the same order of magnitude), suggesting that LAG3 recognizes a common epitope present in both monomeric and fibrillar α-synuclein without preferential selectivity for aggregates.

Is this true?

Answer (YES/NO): NO